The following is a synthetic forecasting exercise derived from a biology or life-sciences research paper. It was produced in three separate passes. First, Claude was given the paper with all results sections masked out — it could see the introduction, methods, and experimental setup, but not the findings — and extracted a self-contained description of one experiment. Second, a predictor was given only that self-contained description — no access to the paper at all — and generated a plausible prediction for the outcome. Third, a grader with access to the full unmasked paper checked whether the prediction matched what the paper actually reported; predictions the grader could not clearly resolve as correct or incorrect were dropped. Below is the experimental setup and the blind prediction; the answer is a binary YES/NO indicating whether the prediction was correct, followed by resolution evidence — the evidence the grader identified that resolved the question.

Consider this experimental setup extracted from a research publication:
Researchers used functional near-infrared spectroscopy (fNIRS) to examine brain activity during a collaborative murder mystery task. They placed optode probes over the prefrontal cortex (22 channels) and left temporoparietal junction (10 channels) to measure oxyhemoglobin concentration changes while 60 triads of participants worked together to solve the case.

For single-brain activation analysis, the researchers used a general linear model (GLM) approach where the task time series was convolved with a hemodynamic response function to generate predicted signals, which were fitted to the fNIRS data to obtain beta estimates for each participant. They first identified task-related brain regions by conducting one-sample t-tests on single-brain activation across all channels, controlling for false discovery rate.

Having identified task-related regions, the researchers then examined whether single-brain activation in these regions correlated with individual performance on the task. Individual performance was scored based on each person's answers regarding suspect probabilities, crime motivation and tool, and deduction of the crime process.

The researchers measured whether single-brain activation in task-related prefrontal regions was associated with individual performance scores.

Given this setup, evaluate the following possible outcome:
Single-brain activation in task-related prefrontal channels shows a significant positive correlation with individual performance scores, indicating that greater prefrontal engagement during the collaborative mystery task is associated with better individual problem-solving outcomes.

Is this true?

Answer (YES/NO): YES